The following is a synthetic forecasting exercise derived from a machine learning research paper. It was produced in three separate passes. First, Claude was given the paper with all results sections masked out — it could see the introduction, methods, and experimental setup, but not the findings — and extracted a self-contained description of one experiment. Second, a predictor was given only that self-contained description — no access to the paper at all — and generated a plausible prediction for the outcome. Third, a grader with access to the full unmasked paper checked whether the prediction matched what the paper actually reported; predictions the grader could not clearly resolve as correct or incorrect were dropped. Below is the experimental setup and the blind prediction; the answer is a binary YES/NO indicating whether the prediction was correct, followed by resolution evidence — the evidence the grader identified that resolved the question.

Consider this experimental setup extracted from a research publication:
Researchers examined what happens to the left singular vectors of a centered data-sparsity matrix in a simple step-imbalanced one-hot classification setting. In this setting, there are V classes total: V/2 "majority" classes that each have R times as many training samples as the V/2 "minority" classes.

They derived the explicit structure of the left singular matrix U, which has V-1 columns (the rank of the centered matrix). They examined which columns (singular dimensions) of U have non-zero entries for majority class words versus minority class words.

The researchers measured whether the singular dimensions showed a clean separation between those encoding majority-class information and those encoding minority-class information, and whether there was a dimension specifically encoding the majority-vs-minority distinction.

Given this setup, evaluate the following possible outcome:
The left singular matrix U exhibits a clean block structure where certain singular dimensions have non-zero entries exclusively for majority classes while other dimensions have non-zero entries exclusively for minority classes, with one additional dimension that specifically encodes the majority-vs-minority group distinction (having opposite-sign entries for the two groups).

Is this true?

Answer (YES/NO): YES